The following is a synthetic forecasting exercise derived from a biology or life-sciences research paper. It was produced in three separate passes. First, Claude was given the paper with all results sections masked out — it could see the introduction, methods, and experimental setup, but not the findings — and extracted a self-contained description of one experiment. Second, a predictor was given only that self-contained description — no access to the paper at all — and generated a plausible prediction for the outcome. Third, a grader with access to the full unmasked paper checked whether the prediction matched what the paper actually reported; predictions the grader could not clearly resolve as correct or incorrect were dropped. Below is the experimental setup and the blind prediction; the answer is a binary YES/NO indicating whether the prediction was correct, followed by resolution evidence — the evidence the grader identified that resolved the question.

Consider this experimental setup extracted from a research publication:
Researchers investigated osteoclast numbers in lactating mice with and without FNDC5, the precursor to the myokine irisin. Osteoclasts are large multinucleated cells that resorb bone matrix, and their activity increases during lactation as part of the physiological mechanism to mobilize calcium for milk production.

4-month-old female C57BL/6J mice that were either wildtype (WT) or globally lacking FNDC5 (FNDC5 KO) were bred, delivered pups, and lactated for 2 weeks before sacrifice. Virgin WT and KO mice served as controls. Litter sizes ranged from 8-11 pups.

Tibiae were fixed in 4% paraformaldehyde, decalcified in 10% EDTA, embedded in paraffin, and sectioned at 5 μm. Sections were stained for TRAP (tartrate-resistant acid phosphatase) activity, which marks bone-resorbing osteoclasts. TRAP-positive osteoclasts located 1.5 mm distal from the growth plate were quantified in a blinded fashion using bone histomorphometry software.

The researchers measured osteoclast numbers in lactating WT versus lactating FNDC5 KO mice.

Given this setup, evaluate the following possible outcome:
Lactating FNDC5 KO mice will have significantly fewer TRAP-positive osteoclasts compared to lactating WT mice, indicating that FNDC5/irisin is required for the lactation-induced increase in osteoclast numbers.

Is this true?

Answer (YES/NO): YES